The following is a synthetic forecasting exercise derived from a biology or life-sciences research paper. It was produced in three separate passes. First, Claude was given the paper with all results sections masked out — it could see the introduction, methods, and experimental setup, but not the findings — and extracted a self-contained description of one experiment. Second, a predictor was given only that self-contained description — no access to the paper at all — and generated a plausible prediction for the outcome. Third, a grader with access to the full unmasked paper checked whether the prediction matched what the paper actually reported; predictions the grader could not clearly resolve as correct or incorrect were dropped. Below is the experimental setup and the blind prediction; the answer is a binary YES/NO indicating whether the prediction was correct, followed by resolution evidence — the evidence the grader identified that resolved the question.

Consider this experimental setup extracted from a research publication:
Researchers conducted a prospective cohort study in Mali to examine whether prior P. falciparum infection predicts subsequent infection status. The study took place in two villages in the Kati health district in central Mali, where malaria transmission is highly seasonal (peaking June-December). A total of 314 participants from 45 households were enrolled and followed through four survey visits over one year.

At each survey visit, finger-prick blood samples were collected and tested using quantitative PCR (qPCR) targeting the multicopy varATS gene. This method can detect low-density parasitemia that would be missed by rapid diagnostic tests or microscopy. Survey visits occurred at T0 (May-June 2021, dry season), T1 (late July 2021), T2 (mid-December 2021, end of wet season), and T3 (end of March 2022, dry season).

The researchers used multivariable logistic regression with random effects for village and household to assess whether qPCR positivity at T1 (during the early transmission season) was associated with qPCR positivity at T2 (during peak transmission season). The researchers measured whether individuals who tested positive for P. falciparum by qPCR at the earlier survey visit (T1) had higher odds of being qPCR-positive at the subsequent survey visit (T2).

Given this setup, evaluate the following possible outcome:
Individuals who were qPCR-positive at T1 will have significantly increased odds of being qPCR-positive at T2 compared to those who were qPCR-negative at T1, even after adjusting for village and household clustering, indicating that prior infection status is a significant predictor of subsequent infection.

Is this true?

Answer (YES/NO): YES